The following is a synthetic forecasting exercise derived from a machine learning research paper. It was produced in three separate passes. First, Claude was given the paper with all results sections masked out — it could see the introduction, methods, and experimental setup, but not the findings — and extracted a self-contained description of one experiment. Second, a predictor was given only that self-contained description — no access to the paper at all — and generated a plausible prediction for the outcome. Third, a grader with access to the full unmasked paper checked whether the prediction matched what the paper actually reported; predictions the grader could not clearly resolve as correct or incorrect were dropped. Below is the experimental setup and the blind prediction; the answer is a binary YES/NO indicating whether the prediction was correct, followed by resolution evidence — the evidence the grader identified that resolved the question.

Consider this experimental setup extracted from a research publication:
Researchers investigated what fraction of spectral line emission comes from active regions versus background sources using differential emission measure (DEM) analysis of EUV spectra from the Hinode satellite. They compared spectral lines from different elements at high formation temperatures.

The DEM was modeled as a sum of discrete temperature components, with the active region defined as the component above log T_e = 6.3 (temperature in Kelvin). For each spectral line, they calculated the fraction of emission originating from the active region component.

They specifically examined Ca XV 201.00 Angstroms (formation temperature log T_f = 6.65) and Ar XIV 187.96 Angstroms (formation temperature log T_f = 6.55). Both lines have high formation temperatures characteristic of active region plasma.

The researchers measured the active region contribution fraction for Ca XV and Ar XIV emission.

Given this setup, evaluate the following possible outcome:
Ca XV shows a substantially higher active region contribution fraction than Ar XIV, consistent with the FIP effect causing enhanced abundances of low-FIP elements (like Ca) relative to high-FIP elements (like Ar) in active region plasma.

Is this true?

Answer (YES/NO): NO